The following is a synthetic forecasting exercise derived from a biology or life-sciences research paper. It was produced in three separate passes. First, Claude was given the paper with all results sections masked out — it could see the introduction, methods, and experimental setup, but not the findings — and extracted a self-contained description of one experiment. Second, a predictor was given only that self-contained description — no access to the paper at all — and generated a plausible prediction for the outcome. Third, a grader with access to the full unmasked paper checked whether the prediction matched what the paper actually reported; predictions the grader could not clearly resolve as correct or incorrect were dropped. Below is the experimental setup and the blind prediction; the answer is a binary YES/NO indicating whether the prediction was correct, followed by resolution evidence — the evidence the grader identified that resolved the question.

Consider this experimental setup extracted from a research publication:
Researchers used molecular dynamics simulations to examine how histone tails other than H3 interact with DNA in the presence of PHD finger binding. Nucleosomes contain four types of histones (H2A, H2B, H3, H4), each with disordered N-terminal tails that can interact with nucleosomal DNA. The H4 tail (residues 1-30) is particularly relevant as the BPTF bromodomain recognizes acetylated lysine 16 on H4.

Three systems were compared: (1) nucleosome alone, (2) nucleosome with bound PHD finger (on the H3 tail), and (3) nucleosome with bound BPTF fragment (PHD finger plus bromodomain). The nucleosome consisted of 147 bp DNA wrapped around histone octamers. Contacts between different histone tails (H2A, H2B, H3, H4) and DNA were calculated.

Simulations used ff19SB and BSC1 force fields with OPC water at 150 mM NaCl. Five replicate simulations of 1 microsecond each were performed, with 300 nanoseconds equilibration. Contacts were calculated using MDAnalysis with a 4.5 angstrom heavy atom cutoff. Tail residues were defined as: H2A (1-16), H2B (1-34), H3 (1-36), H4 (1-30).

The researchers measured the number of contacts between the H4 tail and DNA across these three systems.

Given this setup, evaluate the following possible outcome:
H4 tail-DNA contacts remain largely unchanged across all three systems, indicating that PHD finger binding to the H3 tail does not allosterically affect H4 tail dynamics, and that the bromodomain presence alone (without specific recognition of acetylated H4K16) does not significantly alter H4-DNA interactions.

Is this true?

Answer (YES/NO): NO